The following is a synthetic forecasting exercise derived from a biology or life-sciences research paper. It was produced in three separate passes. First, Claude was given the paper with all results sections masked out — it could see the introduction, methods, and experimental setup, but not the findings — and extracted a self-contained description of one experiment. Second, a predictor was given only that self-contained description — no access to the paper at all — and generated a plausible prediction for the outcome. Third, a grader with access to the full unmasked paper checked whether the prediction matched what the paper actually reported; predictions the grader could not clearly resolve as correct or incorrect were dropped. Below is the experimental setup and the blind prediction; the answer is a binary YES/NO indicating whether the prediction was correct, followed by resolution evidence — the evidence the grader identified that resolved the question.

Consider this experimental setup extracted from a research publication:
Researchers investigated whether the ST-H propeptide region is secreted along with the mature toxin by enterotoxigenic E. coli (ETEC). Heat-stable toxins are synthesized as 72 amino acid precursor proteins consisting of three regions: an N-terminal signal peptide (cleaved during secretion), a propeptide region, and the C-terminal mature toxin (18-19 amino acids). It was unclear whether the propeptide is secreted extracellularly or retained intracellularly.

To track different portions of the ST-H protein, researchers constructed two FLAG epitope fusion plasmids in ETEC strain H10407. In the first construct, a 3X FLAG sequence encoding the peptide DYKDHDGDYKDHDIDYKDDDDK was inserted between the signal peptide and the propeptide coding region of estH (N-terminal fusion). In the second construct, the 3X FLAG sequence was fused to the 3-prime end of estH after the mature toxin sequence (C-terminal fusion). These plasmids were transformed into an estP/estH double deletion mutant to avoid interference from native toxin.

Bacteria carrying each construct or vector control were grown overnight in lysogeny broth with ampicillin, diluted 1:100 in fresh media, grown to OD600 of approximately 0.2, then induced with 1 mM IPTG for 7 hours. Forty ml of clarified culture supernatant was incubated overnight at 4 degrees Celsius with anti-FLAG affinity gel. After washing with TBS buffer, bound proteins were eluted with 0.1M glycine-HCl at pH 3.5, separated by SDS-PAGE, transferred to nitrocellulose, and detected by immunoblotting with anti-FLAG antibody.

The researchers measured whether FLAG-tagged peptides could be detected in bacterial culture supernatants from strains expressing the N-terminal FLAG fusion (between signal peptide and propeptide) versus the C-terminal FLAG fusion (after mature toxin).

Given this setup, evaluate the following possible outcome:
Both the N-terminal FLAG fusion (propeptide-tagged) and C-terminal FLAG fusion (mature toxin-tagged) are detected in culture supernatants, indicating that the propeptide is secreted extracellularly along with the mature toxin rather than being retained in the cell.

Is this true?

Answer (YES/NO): YES